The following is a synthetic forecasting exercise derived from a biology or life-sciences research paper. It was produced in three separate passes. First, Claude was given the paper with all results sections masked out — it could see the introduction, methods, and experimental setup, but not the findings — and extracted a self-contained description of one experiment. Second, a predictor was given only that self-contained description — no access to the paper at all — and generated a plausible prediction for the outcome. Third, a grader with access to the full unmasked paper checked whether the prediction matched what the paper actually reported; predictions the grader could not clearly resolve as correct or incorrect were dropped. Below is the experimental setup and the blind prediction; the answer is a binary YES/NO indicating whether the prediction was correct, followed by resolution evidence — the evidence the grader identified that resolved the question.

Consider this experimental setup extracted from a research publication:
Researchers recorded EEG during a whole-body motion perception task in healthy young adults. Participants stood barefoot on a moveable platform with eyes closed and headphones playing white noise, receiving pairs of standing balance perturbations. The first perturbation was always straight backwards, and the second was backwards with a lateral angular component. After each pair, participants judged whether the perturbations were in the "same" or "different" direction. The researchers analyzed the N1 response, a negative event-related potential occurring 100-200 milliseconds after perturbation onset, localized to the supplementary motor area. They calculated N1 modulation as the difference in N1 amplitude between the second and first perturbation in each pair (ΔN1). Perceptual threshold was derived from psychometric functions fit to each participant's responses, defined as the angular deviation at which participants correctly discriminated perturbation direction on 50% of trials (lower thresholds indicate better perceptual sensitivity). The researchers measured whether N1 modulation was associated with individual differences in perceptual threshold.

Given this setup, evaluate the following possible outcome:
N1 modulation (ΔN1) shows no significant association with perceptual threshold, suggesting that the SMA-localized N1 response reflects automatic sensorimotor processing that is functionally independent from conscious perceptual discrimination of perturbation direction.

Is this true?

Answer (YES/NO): YES